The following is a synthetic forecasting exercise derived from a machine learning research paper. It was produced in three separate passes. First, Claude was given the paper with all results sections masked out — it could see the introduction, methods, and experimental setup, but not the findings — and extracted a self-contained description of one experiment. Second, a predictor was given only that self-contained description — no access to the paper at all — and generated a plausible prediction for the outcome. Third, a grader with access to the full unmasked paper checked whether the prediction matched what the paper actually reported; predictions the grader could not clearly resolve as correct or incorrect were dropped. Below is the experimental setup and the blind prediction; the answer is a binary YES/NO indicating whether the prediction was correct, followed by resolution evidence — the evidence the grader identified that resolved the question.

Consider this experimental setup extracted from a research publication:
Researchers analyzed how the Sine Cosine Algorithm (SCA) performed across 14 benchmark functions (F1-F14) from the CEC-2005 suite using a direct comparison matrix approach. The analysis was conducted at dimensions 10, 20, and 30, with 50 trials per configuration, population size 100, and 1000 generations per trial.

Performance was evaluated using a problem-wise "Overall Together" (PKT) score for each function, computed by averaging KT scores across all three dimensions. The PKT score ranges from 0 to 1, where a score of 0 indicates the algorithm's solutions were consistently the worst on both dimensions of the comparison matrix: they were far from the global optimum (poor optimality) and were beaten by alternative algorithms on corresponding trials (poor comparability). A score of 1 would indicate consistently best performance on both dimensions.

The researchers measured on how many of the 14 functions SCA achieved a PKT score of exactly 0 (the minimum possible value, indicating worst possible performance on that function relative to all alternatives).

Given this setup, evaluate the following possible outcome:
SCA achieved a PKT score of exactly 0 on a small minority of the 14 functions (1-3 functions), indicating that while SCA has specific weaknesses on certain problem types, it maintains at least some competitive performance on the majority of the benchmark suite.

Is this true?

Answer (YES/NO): NO